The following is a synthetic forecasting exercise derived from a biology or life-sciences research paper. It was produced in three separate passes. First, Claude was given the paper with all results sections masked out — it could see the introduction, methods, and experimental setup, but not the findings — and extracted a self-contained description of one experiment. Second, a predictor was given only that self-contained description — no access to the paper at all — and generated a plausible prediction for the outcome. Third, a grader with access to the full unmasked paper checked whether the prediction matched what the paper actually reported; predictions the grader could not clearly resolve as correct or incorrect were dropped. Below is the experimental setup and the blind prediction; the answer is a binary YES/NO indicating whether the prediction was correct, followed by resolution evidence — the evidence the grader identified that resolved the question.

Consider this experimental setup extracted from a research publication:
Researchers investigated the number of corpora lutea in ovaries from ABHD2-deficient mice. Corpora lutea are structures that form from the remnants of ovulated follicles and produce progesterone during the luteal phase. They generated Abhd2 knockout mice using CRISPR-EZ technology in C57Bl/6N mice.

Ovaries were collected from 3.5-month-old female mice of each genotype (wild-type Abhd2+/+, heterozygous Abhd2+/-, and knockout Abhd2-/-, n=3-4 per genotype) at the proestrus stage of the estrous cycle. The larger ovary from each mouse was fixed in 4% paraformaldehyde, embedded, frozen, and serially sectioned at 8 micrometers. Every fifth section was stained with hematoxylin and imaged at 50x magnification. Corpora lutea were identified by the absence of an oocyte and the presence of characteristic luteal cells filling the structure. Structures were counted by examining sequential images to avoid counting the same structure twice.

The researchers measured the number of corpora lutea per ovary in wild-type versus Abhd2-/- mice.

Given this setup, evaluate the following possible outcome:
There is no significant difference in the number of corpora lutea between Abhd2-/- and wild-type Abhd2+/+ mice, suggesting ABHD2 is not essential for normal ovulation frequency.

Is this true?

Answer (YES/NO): YES